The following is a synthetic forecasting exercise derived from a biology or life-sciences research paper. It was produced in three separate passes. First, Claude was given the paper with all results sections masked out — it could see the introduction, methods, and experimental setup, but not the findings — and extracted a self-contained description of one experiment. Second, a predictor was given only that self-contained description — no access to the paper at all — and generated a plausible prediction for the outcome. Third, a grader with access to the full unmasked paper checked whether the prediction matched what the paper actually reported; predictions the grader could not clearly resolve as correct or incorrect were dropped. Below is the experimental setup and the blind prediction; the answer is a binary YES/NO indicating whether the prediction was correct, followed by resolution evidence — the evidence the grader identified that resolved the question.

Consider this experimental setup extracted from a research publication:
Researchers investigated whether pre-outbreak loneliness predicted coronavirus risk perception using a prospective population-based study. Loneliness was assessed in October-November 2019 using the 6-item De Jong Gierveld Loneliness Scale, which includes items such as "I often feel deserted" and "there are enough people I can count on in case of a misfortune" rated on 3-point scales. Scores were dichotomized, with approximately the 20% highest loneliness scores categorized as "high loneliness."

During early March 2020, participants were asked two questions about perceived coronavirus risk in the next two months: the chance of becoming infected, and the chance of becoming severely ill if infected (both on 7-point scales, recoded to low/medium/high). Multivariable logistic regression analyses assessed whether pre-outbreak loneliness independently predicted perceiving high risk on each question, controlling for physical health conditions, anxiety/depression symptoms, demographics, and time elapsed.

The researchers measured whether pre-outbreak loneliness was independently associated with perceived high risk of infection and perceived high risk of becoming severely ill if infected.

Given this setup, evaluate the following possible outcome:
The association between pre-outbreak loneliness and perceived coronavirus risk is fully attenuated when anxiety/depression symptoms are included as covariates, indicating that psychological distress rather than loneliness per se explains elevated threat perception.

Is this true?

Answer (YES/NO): NO